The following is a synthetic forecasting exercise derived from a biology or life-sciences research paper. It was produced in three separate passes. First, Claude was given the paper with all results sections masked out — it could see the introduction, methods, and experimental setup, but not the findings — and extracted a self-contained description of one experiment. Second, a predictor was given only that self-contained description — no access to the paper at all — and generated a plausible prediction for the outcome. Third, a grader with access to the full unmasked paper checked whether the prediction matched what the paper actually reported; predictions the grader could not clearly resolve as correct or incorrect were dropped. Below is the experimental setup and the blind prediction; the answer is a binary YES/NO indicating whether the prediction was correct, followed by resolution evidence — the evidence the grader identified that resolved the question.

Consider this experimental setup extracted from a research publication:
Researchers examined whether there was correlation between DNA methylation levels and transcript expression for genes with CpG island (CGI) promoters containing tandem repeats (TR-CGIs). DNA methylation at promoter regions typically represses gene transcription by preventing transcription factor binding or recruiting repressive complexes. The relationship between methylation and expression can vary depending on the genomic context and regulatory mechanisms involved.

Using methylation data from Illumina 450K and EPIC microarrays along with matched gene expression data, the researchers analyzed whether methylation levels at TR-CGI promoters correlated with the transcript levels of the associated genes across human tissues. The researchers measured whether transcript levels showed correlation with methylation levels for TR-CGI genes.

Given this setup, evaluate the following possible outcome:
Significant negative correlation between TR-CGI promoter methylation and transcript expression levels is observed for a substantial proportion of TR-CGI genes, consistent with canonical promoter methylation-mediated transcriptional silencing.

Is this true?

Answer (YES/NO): NO